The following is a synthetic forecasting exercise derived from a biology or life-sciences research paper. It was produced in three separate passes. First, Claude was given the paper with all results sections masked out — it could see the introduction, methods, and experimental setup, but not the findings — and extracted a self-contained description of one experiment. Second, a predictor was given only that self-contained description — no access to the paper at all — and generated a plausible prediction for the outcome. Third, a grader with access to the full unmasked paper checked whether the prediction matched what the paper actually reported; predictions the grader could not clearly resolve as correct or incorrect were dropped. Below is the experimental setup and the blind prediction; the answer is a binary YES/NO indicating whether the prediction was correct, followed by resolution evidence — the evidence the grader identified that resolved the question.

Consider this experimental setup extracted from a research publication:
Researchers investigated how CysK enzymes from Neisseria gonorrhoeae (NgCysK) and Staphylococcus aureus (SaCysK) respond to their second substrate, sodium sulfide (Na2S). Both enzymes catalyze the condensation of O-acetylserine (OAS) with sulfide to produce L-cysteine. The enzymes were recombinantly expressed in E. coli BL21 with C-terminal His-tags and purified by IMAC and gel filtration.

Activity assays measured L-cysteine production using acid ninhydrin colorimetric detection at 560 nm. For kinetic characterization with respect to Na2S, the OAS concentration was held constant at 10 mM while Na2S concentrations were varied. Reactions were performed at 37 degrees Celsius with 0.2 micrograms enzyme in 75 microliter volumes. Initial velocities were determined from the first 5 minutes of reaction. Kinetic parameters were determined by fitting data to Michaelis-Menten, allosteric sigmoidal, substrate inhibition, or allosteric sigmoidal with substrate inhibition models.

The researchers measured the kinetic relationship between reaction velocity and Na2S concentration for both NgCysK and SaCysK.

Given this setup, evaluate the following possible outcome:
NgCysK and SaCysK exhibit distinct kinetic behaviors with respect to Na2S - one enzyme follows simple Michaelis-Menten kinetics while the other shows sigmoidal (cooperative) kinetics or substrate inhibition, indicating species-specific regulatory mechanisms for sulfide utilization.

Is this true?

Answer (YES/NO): NO